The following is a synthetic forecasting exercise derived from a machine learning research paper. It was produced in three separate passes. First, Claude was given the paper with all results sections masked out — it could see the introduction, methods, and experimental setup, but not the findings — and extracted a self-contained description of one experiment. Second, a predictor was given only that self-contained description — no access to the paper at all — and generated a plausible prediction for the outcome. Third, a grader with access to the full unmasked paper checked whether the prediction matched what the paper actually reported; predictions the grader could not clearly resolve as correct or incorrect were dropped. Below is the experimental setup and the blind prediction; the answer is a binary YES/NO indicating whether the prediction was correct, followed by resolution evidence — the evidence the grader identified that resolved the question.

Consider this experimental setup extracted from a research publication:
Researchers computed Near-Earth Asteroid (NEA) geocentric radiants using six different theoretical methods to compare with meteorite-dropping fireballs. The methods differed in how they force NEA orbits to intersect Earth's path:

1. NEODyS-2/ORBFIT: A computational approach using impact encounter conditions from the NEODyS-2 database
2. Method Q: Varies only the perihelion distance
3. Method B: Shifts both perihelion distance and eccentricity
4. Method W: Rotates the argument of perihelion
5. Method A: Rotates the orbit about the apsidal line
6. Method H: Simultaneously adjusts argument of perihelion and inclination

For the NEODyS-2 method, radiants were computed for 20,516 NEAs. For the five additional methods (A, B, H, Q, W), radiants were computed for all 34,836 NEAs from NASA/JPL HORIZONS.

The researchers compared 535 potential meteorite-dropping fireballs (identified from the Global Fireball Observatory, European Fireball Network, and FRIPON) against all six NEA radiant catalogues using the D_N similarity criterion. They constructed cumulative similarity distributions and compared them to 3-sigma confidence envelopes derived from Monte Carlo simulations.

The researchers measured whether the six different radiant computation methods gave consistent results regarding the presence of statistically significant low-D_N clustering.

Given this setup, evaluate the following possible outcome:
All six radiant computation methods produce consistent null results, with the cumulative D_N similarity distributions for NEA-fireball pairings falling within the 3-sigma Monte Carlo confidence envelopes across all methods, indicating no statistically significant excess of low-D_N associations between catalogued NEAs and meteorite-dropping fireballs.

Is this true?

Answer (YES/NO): YES